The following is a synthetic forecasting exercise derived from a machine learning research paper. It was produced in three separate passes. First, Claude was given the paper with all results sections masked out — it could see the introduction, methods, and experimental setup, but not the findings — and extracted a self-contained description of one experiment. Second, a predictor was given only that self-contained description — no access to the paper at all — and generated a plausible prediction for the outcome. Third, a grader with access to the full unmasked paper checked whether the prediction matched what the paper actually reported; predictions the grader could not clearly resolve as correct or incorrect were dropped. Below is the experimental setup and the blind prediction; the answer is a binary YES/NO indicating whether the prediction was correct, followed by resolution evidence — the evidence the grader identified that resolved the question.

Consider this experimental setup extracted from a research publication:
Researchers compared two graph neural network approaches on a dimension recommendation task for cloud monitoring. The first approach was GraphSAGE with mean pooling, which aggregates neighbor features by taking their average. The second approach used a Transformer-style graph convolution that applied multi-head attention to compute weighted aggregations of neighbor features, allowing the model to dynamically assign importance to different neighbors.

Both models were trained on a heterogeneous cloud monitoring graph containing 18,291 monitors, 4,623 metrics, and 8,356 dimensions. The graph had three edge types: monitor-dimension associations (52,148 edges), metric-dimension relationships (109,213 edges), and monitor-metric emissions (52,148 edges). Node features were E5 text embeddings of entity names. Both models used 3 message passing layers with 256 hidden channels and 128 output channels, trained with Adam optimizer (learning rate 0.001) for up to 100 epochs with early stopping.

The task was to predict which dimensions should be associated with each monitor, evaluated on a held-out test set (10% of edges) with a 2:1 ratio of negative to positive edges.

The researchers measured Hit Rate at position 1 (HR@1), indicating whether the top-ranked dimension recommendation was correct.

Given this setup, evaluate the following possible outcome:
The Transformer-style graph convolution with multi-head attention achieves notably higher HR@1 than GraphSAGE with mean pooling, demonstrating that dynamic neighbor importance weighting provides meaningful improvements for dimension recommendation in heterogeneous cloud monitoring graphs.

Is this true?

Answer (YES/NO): NO